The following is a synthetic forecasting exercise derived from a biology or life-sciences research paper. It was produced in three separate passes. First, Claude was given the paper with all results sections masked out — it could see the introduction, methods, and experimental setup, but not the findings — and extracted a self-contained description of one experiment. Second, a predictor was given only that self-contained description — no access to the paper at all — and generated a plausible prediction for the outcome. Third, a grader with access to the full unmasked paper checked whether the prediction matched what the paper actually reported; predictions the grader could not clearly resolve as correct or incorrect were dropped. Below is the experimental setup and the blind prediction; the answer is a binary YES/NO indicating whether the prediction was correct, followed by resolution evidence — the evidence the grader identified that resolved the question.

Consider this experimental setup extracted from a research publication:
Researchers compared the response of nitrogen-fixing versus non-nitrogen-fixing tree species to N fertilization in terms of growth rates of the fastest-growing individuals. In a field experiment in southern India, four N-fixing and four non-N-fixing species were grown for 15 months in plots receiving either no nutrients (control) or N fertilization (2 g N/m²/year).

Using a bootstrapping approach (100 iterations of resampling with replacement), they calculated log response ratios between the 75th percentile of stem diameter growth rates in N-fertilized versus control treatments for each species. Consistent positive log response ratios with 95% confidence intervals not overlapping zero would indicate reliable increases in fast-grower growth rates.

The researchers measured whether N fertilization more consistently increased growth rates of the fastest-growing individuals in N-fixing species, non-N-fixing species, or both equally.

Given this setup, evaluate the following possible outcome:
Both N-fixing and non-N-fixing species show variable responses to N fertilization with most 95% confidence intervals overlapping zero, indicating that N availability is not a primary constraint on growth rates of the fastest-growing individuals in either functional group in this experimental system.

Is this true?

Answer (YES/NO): NO